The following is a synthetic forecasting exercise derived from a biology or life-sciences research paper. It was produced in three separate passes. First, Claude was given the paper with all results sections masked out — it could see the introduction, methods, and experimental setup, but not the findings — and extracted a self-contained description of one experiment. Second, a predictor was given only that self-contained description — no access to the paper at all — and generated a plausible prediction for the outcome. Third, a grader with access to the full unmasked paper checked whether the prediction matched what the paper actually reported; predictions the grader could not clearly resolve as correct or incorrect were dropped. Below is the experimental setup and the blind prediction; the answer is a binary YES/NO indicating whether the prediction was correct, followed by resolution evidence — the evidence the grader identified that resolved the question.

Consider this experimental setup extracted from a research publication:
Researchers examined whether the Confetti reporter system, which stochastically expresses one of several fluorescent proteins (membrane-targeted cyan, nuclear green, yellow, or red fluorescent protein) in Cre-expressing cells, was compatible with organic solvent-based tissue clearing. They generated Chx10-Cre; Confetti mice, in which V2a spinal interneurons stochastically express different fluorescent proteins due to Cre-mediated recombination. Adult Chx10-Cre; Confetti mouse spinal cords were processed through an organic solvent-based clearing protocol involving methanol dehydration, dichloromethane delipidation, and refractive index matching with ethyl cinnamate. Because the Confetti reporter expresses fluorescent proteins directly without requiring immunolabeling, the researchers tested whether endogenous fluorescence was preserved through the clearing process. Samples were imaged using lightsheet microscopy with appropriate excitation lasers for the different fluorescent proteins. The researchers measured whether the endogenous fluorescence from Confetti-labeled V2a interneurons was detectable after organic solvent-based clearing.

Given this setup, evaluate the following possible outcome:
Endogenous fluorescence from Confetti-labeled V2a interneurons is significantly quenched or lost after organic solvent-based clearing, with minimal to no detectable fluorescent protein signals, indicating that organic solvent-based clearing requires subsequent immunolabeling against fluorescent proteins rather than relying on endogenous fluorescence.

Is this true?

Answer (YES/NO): YES